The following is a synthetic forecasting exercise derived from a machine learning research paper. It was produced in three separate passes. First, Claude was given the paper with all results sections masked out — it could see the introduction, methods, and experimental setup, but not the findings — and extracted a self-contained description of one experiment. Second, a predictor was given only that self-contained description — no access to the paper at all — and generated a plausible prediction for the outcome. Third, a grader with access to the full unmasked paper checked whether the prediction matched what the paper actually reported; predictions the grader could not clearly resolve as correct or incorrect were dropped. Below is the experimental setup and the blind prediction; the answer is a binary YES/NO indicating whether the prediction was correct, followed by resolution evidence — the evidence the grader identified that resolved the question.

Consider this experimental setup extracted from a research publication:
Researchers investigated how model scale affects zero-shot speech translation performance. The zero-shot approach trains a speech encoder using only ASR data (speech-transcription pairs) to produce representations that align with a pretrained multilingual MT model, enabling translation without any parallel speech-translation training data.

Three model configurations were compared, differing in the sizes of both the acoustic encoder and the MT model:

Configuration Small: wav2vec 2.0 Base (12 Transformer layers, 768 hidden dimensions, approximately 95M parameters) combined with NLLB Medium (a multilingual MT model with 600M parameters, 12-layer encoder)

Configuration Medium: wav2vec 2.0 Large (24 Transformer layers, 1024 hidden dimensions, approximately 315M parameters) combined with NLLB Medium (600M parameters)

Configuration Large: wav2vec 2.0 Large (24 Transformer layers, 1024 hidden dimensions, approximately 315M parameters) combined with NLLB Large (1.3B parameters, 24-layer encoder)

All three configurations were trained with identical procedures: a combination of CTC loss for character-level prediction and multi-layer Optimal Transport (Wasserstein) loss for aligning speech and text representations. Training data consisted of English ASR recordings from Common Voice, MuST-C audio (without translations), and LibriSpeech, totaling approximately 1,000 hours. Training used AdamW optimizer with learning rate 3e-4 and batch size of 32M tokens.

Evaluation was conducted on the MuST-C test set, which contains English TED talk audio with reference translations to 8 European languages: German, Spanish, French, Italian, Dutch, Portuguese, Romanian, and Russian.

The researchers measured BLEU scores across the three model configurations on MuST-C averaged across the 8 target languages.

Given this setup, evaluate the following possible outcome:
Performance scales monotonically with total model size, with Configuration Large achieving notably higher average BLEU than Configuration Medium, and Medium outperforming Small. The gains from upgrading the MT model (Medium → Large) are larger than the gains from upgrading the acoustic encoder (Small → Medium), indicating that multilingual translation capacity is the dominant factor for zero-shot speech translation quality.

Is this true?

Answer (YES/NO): YES